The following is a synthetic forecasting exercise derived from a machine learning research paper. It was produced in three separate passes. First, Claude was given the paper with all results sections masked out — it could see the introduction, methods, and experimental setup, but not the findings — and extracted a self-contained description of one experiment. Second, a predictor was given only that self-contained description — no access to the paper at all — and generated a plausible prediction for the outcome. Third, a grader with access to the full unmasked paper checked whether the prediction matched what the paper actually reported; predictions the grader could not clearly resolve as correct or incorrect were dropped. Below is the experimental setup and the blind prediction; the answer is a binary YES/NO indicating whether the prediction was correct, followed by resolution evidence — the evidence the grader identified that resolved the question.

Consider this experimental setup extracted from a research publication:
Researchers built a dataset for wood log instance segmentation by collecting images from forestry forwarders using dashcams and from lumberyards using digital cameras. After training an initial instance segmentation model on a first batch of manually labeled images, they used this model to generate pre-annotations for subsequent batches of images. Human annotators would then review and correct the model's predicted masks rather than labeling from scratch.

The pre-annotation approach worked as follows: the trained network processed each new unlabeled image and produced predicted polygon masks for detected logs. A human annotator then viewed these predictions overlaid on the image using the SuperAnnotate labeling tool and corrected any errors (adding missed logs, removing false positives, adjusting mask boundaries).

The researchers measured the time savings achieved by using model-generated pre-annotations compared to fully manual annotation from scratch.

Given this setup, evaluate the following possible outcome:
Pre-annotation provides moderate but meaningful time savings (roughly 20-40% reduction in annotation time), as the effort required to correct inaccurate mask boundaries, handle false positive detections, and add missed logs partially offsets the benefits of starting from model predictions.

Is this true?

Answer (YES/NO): YES